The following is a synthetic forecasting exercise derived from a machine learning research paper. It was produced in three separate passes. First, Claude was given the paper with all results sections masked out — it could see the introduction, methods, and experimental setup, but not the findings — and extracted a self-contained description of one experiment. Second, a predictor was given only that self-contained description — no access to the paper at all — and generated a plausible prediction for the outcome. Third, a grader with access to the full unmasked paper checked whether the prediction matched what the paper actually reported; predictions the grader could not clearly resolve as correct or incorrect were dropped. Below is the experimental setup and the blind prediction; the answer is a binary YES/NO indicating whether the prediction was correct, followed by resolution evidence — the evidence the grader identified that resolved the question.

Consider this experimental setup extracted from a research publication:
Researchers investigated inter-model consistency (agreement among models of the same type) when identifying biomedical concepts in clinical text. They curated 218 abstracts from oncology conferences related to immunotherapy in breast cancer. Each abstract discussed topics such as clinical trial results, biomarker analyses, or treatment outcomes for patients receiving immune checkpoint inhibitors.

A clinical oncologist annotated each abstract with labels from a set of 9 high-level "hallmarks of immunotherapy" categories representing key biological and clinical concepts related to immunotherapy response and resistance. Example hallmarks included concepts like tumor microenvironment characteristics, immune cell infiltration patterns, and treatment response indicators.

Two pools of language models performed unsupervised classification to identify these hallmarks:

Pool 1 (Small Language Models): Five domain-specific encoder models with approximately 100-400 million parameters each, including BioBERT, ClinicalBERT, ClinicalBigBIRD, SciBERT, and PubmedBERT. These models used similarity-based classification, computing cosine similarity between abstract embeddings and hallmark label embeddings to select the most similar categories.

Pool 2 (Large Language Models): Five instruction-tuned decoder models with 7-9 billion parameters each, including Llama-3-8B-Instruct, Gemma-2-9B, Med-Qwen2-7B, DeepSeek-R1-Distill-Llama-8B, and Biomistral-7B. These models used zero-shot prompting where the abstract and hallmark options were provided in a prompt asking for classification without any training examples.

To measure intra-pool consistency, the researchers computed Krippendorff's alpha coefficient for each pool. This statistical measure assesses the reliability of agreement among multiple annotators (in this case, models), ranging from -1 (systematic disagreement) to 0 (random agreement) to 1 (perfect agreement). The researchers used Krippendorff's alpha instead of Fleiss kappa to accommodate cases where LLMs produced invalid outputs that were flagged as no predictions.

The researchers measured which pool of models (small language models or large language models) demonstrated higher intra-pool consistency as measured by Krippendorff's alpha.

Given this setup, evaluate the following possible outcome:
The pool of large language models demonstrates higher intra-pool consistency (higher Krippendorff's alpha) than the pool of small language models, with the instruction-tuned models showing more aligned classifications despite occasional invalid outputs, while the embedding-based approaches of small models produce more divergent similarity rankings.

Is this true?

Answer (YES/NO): YES